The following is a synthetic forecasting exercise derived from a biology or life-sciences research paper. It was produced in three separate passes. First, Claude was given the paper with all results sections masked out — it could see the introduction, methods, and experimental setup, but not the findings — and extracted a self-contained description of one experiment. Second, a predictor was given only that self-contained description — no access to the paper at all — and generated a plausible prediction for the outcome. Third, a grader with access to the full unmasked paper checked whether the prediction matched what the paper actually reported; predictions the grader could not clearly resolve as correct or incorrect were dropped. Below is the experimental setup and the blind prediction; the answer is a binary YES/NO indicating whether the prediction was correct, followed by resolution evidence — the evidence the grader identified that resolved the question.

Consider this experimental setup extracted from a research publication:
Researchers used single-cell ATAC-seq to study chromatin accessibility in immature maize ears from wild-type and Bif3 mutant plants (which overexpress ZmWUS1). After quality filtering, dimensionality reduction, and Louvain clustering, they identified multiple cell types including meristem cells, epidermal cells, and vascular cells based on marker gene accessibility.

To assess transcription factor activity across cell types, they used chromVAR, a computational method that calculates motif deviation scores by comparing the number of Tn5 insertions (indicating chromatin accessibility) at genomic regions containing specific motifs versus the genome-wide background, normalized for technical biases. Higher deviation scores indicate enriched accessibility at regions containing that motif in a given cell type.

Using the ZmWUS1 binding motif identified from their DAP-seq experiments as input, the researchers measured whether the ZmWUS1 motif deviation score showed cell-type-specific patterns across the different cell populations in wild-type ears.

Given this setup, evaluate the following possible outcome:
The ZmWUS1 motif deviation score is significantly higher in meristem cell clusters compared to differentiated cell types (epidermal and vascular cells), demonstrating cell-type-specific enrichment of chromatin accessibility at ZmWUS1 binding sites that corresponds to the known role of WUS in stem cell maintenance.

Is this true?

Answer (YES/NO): NO